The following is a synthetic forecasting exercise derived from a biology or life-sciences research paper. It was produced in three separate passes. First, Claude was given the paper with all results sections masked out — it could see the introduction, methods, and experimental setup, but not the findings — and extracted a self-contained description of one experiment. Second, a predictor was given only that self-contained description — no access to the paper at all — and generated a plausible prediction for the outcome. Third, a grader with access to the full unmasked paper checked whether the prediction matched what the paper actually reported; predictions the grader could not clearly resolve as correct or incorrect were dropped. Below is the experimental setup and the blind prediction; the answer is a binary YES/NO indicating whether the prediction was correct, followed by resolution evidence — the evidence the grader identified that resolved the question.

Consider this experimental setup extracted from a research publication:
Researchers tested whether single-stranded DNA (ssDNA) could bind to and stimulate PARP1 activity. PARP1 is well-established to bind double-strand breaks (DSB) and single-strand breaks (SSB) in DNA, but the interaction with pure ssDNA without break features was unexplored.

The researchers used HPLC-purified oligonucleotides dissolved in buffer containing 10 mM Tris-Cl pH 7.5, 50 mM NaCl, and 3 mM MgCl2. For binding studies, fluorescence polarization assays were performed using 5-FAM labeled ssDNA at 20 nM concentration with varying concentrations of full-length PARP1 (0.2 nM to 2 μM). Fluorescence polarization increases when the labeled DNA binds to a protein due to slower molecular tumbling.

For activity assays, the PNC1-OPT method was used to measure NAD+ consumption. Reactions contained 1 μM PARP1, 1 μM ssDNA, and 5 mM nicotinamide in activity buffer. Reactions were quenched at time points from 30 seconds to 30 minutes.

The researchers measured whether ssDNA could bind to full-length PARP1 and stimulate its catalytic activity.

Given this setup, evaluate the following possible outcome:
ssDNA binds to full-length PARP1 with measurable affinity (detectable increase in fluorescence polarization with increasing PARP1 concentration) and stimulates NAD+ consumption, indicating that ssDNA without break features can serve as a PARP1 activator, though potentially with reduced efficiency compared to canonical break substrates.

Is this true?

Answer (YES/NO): YES